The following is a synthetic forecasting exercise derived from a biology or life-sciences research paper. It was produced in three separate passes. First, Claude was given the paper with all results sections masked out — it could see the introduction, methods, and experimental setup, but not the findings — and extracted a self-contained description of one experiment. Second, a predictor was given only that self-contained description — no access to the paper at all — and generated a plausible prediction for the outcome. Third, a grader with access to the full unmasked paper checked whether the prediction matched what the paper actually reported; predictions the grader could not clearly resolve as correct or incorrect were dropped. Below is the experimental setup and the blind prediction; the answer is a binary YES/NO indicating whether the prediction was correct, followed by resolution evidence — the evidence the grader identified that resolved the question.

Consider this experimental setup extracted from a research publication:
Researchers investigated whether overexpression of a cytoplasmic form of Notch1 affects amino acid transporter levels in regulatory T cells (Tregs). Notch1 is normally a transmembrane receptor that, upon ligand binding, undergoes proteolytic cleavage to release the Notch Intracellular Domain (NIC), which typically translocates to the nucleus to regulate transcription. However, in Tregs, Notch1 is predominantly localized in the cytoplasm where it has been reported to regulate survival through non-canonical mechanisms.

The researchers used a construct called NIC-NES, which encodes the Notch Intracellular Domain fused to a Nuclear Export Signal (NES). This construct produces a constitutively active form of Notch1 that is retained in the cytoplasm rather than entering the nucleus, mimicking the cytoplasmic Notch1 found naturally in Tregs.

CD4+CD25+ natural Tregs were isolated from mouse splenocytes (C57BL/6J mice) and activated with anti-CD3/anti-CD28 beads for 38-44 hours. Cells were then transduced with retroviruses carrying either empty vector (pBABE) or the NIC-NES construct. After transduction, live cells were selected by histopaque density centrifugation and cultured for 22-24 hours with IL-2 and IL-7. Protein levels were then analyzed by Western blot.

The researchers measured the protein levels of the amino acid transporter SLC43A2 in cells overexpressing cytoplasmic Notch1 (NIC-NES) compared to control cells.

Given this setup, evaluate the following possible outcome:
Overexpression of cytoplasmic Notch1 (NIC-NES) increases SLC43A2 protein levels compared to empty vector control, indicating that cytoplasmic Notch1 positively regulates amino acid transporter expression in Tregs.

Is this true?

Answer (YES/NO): YES